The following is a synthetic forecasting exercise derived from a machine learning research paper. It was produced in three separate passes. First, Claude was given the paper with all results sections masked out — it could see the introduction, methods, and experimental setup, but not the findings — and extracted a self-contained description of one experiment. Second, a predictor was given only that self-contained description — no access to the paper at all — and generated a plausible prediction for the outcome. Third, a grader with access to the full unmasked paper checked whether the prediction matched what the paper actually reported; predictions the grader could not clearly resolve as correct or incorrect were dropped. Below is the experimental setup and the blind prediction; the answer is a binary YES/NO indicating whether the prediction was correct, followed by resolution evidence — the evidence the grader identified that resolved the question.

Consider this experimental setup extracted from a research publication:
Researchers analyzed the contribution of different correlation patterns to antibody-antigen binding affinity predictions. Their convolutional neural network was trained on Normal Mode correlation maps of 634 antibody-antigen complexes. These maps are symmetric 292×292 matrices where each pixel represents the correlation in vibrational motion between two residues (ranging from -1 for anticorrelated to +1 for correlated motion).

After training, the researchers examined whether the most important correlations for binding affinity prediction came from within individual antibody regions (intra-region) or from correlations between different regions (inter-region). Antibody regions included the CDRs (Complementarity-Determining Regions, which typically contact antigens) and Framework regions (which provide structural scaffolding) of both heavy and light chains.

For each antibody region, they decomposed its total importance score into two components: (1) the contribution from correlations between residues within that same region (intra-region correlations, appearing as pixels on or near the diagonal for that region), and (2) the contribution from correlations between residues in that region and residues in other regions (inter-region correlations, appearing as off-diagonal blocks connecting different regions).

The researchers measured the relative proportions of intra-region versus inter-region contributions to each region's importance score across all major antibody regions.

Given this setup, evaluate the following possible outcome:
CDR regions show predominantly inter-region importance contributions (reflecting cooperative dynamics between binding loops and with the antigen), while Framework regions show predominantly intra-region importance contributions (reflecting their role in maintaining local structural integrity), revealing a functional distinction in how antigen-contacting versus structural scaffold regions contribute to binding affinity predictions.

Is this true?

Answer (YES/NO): NO